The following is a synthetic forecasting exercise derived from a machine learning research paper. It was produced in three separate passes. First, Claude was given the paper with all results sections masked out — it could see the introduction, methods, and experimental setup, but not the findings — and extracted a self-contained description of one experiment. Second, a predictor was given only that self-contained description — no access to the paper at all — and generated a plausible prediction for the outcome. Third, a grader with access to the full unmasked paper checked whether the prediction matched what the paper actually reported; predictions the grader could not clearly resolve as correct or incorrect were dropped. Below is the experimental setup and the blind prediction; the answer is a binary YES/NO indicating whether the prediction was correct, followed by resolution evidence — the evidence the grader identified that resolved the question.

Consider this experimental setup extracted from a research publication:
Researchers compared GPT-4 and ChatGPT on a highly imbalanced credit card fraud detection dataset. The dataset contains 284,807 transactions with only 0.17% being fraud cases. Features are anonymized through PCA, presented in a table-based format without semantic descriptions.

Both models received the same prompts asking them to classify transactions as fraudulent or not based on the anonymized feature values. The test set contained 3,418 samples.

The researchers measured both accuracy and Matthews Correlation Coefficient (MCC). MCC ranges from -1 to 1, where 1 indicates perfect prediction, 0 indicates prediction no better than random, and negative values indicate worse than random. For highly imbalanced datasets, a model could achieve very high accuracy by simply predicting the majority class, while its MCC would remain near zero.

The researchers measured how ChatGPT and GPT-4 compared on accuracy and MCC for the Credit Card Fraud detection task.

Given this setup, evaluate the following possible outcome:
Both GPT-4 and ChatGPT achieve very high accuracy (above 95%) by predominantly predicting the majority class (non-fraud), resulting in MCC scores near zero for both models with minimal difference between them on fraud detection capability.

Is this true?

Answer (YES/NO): NO